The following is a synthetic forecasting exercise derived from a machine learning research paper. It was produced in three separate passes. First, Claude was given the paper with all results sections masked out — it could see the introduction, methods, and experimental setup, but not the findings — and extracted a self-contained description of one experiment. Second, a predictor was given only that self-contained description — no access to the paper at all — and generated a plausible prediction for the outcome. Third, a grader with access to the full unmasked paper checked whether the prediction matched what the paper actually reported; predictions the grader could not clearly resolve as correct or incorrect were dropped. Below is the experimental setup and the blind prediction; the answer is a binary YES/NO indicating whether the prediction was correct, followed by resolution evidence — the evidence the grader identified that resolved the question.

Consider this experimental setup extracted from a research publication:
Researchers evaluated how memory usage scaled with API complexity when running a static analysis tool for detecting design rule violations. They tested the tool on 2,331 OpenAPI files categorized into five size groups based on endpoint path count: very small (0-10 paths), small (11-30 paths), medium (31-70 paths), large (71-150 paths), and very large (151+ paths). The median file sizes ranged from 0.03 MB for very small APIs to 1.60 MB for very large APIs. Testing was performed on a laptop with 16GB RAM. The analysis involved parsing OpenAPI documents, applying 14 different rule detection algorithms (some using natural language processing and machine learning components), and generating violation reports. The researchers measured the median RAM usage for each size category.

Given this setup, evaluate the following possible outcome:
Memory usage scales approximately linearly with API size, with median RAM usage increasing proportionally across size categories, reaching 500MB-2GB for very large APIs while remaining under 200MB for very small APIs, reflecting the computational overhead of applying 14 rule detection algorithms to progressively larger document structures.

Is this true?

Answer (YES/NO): NO